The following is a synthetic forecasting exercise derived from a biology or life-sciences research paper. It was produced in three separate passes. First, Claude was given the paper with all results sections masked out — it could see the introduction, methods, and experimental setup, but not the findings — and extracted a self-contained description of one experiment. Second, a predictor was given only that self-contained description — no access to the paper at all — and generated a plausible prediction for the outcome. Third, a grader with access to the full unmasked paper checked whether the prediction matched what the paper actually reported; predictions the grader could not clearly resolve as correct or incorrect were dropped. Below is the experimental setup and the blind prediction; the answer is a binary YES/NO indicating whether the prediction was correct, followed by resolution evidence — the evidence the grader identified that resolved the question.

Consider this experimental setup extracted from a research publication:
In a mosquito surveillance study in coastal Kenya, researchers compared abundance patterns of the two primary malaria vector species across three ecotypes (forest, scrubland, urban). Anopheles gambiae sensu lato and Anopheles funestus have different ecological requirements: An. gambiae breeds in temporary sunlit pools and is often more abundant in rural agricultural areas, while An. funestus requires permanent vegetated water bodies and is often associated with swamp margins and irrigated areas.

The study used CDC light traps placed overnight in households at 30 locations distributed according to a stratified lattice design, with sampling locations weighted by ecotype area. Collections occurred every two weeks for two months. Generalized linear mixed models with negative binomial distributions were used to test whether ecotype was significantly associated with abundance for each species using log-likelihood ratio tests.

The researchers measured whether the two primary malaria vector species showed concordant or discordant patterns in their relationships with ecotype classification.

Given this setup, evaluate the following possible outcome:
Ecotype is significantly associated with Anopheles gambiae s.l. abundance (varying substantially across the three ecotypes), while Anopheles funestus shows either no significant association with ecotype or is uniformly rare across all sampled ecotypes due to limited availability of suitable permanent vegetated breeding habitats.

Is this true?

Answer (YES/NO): YES